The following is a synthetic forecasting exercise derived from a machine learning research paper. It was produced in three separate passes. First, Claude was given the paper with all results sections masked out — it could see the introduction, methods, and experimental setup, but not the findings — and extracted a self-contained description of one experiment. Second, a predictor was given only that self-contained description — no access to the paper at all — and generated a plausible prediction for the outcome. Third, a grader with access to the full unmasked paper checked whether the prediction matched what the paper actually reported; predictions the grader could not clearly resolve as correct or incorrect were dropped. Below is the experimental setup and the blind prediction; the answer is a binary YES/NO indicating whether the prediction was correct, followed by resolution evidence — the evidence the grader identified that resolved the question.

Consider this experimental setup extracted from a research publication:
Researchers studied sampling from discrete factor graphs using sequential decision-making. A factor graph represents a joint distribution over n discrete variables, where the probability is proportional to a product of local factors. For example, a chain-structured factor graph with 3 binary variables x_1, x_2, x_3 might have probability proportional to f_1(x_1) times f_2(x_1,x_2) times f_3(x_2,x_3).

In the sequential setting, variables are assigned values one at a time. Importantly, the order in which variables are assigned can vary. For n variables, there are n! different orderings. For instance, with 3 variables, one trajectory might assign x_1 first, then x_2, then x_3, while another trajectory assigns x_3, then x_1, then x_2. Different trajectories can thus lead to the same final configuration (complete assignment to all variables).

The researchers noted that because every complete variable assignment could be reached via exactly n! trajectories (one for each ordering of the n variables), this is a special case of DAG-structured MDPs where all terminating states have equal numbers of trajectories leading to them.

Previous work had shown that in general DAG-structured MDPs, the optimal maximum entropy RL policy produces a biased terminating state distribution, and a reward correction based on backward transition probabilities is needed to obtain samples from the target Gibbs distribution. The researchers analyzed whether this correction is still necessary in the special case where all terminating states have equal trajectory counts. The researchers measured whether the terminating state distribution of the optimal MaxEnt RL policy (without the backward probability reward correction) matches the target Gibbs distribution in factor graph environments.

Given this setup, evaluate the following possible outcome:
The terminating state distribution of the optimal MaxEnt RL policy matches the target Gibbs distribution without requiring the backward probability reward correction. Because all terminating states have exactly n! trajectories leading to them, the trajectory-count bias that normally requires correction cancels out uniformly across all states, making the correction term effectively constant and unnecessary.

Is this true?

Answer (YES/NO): YES